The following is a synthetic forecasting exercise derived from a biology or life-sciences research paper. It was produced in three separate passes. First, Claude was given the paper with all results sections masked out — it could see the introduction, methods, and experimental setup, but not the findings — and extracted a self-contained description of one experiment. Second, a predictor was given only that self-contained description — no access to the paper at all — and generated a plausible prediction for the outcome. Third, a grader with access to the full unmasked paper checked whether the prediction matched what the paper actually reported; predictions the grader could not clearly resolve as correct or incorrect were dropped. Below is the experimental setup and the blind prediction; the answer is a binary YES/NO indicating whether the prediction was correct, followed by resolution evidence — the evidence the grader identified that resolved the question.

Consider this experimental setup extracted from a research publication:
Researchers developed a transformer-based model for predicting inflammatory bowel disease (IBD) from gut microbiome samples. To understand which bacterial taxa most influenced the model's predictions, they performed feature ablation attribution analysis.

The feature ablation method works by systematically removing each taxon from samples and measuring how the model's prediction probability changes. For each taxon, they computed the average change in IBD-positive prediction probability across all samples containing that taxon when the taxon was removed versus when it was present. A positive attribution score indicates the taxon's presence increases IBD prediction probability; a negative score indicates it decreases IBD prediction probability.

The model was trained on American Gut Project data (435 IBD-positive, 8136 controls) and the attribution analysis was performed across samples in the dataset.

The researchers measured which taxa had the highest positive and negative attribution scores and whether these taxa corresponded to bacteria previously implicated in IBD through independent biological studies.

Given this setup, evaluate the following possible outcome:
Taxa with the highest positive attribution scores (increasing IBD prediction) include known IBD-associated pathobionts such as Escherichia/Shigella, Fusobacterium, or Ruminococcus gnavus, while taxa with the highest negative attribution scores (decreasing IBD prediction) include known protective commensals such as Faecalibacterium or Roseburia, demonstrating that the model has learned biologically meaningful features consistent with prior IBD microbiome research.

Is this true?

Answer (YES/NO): NO